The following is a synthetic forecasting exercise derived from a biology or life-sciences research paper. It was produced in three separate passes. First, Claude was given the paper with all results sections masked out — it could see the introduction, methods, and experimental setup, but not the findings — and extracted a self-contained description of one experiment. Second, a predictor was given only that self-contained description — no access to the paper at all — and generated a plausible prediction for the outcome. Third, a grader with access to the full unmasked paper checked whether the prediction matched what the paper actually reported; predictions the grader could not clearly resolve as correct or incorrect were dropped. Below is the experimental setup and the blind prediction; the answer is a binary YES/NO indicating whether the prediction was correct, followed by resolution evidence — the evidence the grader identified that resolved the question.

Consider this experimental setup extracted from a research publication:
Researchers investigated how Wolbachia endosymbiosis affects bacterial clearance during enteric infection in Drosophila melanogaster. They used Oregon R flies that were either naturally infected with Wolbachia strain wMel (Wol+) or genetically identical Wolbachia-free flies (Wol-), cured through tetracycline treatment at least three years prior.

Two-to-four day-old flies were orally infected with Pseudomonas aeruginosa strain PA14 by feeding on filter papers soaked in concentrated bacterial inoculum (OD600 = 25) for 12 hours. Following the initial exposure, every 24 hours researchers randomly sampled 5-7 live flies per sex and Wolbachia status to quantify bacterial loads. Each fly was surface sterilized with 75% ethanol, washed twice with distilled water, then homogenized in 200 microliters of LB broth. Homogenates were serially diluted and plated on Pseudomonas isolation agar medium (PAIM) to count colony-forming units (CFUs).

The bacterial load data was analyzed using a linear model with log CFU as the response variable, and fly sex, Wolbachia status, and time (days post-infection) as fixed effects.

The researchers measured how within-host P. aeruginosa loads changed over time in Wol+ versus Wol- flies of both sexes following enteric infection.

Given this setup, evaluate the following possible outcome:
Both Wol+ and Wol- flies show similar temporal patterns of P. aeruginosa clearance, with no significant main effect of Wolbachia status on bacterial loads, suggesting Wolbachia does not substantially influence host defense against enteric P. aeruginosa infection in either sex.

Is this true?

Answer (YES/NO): NO